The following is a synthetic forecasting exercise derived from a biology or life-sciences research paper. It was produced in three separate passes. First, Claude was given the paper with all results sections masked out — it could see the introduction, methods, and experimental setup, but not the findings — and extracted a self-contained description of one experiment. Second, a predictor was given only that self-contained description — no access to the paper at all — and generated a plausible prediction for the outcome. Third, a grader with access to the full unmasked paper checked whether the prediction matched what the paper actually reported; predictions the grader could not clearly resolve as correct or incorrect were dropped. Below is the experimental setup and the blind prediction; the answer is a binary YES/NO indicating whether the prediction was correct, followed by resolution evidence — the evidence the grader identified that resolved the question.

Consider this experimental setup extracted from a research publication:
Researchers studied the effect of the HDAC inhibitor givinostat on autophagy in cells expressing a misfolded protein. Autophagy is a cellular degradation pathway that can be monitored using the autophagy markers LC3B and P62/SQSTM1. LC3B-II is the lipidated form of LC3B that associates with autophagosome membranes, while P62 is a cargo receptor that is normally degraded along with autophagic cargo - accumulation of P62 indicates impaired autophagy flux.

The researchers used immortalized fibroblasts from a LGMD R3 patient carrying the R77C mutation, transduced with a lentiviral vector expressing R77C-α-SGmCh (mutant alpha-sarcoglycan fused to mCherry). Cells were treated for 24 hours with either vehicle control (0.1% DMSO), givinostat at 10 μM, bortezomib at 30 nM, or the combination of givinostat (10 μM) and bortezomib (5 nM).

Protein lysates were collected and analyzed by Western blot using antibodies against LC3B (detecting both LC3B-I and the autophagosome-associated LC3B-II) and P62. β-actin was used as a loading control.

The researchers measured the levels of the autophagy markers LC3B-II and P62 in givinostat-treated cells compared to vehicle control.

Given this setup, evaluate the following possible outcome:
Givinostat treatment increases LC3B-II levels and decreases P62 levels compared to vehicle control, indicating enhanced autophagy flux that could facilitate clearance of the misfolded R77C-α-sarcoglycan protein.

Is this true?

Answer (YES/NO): NO